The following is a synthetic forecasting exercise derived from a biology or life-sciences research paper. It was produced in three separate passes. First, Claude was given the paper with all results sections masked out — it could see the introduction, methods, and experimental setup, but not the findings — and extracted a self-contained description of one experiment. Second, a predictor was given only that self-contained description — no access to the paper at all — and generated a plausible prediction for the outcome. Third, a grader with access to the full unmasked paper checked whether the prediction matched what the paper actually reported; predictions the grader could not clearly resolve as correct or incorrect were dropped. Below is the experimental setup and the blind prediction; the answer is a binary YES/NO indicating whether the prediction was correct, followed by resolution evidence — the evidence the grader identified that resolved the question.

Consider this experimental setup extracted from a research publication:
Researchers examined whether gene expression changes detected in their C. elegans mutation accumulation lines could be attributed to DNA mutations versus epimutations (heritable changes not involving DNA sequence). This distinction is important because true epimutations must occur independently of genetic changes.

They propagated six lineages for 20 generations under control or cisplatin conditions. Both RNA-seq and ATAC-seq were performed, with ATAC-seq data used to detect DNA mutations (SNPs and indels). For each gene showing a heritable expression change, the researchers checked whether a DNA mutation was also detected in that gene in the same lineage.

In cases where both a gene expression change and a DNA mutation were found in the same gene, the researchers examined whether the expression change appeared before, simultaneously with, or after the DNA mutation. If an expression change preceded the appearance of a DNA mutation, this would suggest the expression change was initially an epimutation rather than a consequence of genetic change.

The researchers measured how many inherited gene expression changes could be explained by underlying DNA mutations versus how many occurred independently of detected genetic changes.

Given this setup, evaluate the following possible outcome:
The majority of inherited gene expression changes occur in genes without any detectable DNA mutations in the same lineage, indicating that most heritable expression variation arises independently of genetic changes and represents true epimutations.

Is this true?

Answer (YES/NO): YES